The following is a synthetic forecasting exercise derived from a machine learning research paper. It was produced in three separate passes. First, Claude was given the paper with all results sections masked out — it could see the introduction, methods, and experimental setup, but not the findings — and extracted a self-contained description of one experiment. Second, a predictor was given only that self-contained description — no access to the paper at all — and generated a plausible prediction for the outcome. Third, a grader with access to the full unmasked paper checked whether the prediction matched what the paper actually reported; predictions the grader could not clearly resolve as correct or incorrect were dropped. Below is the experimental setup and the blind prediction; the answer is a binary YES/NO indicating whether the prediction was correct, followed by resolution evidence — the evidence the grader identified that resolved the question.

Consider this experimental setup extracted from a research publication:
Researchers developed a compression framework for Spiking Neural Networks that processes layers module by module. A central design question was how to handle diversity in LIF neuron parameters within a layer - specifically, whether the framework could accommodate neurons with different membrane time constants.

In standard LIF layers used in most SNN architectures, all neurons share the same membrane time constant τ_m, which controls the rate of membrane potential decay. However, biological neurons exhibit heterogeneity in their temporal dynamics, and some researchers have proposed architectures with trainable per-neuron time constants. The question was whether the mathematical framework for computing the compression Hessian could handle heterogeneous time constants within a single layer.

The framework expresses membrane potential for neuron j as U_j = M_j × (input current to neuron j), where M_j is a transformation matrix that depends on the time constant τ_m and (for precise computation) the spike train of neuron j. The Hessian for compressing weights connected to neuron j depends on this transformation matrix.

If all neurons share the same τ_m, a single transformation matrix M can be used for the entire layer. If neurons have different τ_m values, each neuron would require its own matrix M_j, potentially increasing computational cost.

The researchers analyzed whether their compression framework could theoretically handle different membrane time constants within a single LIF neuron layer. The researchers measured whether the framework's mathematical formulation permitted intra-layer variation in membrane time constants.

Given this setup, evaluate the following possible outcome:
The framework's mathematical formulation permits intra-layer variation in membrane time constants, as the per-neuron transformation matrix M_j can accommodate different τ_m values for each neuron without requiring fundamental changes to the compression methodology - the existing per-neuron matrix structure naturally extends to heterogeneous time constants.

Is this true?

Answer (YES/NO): YES